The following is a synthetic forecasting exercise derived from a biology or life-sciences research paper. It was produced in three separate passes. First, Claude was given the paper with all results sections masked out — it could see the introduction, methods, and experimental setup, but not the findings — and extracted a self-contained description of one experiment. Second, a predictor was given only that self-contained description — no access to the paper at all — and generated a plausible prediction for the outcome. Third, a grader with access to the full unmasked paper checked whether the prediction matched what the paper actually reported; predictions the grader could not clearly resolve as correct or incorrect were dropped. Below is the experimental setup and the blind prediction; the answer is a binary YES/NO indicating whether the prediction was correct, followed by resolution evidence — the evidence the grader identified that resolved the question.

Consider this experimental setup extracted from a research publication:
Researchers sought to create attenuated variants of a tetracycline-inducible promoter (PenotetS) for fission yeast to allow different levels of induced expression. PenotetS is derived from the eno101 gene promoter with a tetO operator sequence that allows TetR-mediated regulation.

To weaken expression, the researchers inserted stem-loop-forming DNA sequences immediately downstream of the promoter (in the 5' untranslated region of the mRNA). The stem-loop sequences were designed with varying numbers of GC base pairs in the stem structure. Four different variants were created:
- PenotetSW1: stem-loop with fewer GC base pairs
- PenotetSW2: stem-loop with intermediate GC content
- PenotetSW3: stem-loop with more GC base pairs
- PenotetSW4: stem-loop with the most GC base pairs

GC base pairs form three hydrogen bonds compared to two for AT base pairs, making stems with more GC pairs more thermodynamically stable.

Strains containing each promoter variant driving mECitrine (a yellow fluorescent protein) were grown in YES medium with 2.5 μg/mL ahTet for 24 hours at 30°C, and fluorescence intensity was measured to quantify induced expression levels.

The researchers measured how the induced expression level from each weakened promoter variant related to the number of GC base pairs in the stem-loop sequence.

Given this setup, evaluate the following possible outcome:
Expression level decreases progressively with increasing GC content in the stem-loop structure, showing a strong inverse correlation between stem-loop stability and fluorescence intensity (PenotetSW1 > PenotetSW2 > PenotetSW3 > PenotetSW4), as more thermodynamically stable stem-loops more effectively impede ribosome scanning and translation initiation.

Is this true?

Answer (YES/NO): YES